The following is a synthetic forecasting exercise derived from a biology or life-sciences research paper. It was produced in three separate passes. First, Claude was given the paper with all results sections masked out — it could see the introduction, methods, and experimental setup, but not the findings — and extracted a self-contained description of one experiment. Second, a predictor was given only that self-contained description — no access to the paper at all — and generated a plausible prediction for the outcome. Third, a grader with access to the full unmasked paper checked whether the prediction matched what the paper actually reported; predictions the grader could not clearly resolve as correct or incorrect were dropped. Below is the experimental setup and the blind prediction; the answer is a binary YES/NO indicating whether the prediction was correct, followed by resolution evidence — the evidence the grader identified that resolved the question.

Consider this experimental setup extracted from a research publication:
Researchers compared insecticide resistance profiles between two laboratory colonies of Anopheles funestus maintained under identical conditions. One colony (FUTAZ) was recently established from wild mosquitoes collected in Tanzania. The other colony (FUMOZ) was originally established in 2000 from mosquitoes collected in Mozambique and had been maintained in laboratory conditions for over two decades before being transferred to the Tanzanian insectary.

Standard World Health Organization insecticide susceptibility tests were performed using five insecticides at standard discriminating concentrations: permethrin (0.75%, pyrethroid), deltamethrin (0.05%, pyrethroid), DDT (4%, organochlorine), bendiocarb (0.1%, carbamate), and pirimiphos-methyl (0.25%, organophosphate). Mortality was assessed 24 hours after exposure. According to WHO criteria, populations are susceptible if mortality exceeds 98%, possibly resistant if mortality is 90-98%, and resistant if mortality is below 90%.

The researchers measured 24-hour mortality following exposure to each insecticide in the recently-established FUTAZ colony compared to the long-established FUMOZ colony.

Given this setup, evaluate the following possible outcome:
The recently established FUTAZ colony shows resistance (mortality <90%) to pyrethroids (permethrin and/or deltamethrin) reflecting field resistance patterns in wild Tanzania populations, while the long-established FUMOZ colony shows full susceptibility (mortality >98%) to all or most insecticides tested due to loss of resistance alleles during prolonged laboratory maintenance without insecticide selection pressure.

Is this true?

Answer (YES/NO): NO